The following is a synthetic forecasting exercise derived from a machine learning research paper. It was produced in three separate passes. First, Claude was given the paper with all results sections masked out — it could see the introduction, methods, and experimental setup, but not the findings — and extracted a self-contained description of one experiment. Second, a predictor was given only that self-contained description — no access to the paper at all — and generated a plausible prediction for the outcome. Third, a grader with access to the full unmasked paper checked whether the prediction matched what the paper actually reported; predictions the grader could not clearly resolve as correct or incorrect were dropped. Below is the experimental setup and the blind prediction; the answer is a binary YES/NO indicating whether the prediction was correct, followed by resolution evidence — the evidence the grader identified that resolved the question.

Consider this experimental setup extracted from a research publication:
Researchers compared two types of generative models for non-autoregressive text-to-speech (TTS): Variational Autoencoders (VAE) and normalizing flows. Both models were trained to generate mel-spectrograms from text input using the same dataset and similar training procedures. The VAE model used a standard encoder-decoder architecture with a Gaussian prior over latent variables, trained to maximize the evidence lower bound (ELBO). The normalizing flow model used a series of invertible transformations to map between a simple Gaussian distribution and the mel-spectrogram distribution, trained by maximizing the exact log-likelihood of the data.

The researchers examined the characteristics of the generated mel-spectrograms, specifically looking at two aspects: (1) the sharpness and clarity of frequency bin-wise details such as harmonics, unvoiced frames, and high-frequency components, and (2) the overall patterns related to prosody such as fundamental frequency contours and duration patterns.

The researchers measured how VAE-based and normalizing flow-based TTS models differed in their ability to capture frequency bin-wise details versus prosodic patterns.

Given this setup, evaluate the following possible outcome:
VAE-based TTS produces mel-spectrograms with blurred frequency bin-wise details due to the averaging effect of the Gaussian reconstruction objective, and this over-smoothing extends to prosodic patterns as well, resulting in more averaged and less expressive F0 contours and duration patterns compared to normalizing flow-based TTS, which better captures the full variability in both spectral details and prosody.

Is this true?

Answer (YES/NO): NO